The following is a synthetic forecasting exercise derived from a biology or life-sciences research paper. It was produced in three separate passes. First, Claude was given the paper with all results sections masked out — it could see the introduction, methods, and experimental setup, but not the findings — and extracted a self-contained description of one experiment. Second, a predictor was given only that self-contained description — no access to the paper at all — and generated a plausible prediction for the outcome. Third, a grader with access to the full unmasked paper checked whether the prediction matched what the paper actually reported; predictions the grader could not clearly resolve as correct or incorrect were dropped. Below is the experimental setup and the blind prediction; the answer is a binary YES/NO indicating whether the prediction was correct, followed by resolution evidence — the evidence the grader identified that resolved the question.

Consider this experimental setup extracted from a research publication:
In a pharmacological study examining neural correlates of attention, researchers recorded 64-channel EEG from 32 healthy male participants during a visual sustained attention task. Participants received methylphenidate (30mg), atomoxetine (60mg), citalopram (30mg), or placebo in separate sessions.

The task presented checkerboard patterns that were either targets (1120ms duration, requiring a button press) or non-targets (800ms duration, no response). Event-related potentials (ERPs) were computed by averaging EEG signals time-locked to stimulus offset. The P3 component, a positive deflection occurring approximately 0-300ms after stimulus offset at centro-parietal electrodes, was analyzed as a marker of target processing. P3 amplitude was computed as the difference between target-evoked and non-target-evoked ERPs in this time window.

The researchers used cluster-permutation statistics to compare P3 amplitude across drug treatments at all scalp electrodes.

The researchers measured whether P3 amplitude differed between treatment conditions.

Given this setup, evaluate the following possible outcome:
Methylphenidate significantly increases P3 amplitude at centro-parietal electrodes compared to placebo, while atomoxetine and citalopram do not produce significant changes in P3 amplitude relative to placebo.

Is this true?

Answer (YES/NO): YES